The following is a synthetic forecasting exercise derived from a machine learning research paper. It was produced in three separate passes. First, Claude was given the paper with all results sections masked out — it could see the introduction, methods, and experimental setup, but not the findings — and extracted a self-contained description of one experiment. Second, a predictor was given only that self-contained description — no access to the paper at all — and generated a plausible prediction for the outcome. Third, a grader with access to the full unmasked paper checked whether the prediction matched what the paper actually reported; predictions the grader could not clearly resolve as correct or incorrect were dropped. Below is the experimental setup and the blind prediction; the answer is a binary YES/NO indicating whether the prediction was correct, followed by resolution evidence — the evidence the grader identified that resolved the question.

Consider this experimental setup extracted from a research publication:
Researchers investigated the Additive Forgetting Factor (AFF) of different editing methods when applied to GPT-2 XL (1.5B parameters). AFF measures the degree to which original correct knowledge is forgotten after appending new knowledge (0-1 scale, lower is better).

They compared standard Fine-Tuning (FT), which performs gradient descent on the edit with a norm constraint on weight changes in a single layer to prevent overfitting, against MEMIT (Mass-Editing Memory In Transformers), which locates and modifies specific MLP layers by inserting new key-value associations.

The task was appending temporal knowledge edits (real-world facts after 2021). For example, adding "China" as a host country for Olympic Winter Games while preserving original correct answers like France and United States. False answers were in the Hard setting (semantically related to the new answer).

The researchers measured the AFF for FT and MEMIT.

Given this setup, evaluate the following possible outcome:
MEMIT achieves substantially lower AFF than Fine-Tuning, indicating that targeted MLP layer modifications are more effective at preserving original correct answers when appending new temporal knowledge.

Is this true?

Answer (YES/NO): YES